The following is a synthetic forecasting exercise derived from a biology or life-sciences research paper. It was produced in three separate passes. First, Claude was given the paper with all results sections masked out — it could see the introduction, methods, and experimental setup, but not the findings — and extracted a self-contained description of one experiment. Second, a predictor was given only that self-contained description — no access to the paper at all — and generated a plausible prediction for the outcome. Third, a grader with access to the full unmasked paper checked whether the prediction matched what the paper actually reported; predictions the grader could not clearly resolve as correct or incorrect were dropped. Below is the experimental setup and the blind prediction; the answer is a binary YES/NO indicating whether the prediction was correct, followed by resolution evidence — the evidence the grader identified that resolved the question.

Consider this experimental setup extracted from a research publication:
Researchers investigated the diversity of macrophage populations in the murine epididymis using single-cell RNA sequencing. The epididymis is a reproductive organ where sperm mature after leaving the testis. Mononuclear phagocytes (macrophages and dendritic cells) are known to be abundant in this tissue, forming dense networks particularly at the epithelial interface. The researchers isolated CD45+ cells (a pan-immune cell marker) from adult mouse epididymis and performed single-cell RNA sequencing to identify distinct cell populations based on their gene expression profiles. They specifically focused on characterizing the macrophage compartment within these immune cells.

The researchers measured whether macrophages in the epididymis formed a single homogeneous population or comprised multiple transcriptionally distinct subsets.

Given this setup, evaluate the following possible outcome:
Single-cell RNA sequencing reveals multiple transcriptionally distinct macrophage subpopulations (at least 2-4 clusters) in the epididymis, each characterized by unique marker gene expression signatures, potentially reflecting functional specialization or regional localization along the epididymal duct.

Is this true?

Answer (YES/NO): YES